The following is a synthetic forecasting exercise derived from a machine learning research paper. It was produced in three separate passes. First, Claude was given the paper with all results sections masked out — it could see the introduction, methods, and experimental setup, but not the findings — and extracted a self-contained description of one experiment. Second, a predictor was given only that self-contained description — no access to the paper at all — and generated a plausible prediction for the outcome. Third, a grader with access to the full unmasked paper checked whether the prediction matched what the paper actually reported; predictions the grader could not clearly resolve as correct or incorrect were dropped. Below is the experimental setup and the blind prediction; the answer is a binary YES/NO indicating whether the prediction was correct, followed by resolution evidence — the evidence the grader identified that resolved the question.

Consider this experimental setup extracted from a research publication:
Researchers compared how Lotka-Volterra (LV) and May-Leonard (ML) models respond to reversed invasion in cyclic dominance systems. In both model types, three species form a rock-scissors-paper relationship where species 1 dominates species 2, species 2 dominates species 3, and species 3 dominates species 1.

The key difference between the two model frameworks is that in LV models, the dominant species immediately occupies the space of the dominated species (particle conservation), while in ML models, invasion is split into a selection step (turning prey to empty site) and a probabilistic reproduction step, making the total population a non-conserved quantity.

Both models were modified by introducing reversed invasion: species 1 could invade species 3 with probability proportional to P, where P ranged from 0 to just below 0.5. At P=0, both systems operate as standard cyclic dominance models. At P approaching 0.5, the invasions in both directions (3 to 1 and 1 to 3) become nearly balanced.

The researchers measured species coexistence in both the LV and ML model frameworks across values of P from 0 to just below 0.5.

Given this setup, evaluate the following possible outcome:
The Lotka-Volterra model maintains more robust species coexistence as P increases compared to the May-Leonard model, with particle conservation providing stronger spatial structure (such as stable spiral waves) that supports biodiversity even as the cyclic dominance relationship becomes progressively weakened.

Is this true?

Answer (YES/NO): YES